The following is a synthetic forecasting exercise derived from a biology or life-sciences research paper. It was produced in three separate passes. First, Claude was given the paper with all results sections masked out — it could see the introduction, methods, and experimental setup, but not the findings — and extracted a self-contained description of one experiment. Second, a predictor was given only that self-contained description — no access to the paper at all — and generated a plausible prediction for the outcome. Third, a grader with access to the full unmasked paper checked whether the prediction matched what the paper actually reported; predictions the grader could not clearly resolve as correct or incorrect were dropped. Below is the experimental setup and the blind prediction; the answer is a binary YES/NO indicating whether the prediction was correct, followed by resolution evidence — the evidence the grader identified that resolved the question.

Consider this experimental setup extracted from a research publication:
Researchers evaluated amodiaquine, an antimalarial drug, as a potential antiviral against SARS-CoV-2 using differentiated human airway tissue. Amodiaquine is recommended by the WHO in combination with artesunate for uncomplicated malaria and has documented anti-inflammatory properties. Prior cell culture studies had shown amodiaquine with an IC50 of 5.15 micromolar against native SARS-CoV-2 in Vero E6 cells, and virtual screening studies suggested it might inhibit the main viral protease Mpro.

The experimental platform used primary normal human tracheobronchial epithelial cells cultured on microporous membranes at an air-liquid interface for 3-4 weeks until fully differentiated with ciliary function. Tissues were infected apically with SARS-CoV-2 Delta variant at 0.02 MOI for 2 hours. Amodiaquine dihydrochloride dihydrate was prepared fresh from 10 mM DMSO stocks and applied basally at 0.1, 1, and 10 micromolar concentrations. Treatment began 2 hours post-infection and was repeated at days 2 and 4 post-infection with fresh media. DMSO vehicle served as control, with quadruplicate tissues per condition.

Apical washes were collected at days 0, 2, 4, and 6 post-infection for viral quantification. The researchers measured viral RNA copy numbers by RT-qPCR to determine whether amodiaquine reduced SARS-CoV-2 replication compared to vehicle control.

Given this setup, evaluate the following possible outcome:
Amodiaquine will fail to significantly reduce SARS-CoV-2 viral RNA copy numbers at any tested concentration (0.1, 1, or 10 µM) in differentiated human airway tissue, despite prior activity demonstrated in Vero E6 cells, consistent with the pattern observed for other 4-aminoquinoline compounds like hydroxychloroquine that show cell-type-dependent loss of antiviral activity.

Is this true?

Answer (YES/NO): YES